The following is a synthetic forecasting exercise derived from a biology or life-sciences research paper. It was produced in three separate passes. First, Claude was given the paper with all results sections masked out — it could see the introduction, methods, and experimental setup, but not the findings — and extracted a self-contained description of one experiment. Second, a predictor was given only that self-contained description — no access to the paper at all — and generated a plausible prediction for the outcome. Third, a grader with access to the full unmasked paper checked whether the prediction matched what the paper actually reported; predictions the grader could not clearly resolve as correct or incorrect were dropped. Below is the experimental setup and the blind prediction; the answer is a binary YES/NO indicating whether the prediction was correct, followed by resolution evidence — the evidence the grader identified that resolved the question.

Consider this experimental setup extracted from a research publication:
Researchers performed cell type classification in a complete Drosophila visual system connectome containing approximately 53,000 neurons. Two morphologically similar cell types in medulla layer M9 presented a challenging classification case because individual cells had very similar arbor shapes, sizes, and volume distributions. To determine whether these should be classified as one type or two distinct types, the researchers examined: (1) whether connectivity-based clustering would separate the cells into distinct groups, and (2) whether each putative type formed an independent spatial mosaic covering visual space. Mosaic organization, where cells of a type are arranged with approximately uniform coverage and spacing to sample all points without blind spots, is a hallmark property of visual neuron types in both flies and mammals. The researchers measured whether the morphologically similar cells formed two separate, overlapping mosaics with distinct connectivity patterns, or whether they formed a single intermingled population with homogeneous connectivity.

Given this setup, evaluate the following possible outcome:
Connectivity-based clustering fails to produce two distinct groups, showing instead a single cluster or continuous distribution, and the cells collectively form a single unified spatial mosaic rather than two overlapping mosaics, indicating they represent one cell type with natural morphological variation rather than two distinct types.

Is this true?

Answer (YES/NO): NO